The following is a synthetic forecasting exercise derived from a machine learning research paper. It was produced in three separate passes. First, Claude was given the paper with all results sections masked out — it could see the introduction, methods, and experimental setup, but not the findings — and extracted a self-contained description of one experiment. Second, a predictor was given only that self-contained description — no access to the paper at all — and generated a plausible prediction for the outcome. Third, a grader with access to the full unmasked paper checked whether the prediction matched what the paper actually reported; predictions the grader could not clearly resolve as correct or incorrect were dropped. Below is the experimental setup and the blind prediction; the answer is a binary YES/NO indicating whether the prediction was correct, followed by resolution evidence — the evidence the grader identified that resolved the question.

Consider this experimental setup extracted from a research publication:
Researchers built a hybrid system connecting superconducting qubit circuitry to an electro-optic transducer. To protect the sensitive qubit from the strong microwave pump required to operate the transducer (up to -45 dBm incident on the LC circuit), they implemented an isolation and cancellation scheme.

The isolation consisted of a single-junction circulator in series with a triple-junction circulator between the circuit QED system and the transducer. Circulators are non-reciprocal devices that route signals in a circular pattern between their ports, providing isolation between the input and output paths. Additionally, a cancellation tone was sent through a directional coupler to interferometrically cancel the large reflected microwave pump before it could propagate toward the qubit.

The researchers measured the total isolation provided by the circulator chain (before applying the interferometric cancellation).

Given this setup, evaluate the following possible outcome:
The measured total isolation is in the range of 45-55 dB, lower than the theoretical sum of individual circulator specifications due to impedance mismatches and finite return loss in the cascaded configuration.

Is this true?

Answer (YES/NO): NO